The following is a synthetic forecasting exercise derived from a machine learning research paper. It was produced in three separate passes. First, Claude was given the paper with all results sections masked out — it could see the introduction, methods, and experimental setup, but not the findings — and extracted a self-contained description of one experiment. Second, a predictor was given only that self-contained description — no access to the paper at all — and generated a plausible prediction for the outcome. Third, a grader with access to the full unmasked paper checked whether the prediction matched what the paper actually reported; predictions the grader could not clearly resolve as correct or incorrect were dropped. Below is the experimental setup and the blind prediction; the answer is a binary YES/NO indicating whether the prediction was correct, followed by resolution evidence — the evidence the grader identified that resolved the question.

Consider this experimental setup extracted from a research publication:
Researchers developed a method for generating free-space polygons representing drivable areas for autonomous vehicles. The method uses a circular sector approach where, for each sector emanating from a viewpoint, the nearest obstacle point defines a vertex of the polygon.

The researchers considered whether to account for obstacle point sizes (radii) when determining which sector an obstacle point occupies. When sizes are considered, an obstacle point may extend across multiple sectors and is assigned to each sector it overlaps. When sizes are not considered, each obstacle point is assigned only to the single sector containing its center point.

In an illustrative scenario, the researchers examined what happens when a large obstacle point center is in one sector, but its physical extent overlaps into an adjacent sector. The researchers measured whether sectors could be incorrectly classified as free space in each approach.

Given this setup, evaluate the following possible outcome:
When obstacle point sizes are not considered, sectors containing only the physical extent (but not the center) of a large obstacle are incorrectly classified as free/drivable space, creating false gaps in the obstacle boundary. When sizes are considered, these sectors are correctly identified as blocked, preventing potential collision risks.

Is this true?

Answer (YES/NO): YES